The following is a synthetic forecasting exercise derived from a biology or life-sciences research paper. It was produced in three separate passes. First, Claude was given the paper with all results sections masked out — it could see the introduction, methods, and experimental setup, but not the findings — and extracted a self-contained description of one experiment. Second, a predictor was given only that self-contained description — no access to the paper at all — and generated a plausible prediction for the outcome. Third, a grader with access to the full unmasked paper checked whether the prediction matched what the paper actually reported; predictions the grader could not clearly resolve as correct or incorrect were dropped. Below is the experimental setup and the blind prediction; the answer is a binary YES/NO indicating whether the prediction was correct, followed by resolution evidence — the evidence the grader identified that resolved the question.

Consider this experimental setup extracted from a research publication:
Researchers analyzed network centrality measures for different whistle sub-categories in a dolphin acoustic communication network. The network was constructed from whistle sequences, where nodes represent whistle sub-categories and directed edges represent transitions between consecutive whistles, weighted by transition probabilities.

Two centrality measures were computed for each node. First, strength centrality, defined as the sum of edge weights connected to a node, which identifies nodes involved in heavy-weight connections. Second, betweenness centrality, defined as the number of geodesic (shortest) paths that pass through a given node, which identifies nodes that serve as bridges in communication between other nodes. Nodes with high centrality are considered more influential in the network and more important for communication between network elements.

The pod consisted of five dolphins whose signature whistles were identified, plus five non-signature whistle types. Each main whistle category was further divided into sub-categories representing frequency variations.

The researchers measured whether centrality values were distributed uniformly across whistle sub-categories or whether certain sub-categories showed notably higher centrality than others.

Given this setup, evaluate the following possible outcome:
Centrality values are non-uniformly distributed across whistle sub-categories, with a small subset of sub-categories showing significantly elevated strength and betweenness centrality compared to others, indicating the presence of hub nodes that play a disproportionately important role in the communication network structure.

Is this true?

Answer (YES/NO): YES